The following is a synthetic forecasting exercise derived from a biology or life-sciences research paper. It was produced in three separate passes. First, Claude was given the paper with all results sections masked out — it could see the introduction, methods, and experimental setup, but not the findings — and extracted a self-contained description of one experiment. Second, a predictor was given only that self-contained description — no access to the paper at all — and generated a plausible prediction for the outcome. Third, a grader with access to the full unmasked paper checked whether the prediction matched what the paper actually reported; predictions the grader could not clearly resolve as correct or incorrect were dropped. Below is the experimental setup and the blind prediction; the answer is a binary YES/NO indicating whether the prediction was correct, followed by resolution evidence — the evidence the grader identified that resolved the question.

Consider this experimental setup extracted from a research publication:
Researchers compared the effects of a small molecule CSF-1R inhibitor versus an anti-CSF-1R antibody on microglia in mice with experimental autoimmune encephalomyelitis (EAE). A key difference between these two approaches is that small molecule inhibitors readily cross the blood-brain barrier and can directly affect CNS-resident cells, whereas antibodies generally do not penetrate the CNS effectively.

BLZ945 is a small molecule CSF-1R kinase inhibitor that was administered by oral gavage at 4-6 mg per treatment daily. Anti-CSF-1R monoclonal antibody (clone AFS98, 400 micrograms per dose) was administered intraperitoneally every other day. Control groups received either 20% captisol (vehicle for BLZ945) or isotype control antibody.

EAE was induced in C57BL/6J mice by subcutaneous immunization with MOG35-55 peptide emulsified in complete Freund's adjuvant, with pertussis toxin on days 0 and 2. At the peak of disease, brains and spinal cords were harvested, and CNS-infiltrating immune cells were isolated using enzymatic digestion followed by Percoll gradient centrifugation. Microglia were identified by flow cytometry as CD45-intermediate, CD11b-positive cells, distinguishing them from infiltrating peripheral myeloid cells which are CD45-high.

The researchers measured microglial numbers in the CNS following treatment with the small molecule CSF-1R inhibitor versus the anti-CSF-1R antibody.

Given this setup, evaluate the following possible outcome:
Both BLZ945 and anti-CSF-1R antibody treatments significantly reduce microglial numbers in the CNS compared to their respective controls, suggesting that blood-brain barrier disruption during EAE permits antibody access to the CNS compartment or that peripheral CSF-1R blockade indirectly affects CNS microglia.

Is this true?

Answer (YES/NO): NO